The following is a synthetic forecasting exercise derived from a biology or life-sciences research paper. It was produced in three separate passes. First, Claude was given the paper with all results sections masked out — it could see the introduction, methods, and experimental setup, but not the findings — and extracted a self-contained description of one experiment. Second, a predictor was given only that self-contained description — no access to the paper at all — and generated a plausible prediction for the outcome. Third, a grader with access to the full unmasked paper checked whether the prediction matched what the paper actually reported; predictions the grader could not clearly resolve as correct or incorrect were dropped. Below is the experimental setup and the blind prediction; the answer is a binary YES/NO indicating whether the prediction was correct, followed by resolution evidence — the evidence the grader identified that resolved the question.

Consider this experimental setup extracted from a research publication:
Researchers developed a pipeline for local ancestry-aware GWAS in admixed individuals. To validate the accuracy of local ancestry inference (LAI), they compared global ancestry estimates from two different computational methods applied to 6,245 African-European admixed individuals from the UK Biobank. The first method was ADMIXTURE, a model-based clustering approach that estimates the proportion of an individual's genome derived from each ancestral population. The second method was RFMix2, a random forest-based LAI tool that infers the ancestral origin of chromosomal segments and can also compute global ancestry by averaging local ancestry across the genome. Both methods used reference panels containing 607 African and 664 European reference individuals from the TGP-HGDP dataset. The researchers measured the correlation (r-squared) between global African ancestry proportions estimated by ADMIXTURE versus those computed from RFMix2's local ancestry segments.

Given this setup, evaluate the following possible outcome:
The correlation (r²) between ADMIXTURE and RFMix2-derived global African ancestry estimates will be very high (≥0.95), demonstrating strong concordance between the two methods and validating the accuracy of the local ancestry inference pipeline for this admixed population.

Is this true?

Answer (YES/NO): YES